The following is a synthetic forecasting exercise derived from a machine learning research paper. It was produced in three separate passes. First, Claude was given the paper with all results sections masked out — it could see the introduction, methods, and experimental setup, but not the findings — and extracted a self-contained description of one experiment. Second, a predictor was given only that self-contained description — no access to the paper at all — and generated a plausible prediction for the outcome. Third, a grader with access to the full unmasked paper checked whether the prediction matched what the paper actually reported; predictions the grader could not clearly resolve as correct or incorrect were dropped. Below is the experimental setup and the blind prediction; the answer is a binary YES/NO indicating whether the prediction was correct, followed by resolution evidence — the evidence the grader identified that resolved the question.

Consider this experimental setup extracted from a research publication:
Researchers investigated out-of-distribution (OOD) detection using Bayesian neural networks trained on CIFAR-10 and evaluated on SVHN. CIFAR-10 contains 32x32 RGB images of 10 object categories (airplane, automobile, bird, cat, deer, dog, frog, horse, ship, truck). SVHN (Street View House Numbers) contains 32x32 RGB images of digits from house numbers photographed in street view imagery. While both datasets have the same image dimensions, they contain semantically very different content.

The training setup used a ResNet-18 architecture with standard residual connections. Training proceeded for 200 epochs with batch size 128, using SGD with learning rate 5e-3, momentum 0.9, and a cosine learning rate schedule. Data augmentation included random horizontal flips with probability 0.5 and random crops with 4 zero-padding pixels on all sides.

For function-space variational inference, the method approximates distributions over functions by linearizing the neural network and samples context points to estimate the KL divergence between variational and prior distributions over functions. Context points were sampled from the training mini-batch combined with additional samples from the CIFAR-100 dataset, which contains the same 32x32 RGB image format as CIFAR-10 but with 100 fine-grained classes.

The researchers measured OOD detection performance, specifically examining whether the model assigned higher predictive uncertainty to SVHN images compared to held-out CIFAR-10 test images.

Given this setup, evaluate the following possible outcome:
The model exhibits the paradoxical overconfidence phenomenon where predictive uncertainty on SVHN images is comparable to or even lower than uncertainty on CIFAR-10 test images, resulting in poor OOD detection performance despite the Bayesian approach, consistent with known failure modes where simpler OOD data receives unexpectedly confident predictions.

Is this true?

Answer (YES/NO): NO